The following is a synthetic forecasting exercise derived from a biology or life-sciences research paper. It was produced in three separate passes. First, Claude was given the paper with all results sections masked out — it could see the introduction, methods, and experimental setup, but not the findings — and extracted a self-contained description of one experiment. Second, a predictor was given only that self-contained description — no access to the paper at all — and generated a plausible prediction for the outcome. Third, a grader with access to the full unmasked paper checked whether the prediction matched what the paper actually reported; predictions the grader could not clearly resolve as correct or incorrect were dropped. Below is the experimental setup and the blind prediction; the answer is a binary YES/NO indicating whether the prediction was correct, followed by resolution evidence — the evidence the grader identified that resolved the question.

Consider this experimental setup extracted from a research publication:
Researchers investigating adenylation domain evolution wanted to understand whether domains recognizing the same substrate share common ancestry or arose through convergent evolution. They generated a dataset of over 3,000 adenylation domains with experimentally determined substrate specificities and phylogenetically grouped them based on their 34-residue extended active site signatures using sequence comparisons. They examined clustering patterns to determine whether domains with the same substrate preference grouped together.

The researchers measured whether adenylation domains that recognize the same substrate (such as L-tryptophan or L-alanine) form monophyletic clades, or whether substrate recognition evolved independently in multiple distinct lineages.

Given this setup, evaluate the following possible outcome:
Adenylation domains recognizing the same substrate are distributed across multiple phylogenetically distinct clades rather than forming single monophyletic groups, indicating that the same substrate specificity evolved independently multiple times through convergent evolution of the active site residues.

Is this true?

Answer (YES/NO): YES